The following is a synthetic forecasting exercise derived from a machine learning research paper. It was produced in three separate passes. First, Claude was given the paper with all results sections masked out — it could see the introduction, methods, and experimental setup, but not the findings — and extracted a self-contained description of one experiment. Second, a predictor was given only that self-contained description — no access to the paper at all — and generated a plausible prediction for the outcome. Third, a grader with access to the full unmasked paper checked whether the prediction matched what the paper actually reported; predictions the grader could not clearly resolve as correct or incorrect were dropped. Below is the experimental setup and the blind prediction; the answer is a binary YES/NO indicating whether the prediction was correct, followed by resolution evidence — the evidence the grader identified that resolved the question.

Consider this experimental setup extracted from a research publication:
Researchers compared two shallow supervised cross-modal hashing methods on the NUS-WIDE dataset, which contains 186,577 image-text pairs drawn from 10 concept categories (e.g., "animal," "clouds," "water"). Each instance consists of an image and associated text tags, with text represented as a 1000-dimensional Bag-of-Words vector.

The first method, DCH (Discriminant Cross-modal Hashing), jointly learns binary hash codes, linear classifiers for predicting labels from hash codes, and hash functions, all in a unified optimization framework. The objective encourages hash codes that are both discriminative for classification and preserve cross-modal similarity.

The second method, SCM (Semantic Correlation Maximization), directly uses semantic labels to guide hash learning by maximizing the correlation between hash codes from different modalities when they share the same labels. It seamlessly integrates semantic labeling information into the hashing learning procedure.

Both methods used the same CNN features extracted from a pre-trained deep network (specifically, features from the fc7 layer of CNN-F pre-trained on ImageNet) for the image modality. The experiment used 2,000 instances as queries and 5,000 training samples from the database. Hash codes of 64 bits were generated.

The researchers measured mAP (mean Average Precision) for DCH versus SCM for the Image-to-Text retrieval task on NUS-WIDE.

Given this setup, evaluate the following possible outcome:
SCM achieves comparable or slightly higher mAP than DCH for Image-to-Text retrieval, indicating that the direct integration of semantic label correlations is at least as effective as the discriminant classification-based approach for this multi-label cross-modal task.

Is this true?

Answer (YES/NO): NO